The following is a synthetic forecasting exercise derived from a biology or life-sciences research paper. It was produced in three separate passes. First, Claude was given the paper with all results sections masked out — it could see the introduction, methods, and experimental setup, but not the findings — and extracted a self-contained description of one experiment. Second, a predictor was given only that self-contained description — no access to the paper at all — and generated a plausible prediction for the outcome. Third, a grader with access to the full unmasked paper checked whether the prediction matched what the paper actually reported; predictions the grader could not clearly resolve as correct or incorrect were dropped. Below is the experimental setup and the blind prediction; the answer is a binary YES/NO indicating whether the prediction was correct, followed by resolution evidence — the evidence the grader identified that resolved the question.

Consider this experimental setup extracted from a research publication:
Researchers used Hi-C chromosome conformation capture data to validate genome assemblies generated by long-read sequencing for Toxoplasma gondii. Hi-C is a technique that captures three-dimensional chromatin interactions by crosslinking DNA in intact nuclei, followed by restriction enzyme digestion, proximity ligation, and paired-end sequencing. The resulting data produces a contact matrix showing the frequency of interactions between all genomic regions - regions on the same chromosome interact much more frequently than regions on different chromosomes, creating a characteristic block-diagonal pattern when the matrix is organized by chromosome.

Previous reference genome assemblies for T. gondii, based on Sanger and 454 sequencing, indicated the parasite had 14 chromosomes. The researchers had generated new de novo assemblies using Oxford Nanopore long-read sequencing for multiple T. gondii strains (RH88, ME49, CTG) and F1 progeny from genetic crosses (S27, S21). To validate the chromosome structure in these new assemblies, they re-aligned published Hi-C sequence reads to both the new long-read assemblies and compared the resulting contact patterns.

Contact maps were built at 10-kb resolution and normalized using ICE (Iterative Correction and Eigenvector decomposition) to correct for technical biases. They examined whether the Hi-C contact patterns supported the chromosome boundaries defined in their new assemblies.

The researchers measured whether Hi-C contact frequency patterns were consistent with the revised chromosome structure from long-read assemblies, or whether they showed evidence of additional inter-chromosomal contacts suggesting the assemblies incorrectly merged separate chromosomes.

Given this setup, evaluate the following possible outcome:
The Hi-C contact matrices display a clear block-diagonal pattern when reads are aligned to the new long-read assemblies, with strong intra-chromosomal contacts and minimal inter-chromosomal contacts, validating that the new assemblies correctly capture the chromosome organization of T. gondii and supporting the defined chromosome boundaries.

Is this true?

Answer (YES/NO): YES